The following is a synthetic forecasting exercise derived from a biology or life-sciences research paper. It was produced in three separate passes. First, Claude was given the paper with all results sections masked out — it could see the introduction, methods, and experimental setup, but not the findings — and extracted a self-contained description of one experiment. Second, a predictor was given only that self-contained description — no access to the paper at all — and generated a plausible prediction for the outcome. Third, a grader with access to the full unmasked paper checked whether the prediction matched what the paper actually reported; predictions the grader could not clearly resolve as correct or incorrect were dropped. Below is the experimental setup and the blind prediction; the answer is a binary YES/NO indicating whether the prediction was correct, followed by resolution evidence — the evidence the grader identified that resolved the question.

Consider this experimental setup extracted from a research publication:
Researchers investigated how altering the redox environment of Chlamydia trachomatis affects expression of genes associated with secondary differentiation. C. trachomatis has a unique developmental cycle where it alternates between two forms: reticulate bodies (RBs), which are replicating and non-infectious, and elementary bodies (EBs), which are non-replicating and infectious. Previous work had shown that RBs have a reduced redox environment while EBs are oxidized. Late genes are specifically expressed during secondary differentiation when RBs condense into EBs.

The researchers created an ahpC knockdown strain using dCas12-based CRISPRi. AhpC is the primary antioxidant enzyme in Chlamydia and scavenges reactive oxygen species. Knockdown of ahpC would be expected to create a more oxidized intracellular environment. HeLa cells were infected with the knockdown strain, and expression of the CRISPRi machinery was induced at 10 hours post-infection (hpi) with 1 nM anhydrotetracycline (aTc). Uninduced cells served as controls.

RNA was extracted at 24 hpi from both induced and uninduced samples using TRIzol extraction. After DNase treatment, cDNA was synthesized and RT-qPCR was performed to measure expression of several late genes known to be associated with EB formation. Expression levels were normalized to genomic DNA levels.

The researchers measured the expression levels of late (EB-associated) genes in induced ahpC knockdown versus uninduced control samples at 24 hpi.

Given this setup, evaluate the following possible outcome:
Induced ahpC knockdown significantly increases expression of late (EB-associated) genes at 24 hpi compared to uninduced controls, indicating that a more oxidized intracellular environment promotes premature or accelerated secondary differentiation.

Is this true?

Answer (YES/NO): NO